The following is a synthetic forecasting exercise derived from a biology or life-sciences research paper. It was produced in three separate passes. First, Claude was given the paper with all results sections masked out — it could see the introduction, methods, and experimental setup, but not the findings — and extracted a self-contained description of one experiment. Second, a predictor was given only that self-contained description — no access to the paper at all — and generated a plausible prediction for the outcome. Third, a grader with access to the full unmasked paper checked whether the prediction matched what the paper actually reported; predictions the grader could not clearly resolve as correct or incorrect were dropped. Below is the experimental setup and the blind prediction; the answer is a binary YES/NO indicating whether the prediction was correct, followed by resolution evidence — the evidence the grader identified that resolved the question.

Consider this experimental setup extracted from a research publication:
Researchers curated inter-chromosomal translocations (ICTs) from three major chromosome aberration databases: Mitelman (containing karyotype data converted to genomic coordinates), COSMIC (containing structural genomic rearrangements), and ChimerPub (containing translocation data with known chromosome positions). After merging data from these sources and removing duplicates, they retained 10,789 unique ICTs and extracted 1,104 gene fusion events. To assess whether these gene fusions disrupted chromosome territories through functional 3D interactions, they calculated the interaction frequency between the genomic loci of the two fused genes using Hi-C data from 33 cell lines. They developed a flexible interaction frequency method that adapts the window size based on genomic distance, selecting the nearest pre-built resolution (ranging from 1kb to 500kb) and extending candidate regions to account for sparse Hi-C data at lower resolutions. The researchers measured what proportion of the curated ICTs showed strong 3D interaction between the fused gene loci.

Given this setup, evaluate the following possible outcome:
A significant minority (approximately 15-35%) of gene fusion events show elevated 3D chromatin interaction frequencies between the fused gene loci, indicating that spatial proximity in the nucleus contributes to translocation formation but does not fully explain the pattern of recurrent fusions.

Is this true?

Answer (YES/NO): NO